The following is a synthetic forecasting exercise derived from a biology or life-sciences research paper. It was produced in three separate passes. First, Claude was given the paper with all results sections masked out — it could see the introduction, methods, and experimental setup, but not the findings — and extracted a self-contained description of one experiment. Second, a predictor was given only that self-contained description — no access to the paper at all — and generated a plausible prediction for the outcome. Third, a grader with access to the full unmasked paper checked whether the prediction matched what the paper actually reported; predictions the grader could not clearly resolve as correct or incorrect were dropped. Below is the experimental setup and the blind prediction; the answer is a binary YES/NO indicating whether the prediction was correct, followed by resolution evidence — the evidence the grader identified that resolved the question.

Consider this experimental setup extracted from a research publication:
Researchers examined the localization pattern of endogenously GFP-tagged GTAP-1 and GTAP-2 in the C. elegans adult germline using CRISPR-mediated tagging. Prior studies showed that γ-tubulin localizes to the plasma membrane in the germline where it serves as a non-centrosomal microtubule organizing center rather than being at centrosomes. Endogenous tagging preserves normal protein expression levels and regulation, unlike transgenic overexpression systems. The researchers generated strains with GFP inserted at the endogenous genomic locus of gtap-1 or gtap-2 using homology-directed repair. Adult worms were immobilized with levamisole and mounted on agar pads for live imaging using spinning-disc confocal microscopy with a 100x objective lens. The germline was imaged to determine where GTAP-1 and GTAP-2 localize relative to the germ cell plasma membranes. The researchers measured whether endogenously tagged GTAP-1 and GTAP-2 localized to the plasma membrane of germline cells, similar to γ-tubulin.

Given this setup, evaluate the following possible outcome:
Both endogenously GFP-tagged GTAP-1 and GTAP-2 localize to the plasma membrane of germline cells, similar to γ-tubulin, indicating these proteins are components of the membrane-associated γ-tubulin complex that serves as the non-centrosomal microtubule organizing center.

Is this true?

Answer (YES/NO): YES